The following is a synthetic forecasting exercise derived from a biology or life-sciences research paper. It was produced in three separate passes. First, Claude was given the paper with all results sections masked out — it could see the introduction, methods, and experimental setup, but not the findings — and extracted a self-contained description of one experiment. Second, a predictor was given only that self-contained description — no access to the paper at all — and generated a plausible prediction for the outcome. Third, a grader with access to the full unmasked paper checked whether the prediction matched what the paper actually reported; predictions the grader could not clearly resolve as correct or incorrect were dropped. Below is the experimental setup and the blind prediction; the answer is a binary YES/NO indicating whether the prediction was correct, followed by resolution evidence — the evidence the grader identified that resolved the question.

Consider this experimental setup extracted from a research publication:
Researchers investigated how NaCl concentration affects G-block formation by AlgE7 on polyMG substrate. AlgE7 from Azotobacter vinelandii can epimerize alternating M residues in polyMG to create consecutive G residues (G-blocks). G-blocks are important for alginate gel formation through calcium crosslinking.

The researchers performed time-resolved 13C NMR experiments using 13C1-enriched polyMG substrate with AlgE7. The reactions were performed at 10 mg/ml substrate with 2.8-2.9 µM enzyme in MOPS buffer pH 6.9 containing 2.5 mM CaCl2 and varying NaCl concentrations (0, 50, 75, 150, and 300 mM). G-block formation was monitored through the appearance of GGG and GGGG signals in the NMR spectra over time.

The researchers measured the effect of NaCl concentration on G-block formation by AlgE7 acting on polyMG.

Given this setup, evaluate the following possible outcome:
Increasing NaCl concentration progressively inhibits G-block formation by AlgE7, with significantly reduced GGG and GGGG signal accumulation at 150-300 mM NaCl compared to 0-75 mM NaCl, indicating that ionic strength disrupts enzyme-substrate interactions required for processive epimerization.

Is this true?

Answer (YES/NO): NO